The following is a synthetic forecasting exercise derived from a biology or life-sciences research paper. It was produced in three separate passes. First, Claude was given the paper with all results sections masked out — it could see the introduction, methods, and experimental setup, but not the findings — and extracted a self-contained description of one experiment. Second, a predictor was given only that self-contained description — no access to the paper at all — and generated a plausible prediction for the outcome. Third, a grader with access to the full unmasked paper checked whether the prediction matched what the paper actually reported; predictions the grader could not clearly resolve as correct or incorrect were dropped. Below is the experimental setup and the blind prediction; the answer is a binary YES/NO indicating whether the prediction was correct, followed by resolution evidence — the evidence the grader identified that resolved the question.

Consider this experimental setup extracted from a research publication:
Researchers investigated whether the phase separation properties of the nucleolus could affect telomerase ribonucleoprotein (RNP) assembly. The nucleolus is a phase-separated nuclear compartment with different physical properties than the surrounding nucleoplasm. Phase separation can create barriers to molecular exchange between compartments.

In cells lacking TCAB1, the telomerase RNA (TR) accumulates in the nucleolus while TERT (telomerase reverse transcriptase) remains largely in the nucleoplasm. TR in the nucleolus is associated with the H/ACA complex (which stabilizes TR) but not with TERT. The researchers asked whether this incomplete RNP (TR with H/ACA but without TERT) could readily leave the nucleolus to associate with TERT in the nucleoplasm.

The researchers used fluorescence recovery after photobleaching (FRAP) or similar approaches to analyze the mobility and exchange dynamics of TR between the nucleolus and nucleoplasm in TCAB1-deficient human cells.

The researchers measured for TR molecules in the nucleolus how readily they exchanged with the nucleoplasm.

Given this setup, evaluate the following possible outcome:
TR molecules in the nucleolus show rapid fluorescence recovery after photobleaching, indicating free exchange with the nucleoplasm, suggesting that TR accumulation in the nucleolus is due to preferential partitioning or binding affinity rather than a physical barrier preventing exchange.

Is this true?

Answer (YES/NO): NO